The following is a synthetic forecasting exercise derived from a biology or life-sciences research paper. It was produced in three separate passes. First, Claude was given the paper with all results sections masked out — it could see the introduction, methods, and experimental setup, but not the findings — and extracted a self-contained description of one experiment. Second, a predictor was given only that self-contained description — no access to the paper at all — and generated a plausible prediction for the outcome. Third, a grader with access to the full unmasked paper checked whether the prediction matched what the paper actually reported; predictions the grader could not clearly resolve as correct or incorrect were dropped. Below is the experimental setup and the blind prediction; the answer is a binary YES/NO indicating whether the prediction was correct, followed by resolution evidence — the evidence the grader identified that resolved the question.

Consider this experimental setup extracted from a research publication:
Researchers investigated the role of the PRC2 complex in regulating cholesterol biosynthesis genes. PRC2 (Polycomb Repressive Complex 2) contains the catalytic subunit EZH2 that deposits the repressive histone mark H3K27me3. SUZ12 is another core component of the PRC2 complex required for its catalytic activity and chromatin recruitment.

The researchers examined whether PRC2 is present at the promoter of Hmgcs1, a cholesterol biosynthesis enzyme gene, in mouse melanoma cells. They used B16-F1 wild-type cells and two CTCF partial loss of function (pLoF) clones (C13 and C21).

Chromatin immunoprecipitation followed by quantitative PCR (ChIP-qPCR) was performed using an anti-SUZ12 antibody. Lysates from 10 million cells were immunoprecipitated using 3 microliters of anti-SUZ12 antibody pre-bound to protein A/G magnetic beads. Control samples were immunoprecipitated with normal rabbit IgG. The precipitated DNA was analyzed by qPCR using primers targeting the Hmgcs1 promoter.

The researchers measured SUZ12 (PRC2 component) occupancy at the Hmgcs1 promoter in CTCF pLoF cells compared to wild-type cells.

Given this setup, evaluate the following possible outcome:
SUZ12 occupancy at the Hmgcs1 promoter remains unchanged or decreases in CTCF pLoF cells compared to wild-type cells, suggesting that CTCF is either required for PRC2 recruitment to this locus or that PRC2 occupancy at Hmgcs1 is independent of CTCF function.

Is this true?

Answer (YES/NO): YES